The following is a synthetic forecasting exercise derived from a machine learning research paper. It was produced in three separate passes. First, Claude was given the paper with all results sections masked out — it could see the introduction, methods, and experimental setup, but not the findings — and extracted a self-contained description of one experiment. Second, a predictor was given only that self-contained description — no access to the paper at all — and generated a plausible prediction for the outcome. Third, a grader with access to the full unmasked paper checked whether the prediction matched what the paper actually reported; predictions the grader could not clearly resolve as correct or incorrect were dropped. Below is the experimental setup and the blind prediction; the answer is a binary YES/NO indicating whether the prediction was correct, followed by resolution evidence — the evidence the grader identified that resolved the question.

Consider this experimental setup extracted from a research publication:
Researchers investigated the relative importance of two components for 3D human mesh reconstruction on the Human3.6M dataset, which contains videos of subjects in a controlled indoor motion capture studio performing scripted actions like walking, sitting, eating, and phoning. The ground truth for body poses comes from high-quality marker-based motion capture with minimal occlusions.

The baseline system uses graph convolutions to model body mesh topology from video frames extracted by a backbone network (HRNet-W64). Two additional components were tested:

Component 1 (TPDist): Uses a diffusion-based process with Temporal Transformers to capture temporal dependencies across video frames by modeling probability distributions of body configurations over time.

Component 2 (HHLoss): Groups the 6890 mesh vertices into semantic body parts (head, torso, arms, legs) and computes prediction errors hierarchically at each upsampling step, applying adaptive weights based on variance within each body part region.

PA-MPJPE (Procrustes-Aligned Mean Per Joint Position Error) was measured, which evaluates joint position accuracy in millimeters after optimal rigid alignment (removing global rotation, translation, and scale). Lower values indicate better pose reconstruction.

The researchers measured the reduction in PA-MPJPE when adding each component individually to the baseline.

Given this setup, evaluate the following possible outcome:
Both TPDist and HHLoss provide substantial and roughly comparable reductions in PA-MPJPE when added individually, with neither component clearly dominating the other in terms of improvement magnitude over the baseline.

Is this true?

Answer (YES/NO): NO